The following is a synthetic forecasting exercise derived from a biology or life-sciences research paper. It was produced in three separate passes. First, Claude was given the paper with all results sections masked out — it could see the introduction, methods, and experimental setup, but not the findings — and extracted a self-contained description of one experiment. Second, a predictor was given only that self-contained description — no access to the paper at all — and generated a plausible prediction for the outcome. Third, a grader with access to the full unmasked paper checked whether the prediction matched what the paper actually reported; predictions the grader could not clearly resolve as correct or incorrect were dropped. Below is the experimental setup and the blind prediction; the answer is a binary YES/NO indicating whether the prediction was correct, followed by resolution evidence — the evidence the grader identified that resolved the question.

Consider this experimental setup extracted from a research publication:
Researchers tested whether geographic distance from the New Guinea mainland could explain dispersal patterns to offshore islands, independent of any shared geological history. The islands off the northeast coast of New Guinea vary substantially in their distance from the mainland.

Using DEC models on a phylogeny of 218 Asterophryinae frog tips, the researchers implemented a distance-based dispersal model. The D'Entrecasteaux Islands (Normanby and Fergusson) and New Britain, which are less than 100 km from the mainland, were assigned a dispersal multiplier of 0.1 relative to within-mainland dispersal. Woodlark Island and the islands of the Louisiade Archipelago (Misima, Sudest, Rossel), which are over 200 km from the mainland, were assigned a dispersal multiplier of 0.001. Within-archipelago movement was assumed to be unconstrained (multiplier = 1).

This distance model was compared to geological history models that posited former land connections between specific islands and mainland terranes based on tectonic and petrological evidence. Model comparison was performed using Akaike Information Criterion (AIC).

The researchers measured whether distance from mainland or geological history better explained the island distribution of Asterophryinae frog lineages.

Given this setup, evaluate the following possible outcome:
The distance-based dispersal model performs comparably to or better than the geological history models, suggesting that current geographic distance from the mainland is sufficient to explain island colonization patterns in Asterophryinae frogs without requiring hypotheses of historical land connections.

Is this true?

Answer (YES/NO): NO